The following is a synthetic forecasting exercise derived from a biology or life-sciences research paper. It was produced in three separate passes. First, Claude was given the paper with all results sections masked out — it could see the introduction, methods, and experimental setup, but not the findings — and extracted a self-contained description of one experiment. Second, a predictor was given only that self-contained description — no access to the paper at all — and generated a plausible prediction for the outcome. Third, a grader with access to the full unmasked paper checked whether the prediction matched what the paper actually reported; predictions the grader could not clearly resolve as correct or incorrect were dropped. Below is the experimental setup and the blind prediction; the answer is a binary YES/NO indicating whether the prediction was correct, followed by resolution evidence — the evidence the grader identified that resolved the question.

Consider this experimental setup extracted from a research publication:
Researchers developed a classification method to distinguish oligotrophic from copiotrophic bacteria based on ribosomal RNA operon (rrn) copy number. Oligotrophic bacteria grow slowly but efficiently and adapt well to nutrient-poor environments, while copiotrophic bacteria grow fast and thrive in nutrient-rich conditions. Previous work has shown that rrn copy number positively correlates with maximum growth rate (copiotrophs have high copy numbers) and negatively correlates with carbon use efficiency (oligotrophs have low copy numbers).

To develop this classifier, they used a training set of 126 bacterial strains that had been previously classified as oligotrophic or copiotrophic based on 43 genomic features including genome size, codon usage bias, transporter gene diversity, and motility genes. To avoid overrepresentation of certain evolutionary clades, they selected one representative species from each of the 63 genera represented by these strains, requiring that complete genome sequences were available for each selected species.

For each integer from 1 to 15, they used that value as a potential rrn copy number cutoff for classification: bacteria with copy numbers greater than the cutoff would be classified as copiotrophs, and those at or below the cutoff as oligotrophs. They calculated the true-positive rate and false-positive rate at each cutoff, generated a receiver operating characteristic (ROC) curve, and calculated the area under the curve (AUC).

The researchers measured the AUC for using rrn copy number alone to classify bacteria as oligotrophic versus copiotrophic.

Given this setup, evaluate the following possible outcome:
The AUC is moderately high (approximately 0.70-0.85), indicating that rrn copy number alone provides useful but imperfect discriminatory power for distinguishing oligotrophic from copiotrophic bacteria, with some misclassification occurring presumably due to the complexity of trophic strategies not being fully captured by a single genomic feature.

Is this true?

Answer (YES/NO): NO